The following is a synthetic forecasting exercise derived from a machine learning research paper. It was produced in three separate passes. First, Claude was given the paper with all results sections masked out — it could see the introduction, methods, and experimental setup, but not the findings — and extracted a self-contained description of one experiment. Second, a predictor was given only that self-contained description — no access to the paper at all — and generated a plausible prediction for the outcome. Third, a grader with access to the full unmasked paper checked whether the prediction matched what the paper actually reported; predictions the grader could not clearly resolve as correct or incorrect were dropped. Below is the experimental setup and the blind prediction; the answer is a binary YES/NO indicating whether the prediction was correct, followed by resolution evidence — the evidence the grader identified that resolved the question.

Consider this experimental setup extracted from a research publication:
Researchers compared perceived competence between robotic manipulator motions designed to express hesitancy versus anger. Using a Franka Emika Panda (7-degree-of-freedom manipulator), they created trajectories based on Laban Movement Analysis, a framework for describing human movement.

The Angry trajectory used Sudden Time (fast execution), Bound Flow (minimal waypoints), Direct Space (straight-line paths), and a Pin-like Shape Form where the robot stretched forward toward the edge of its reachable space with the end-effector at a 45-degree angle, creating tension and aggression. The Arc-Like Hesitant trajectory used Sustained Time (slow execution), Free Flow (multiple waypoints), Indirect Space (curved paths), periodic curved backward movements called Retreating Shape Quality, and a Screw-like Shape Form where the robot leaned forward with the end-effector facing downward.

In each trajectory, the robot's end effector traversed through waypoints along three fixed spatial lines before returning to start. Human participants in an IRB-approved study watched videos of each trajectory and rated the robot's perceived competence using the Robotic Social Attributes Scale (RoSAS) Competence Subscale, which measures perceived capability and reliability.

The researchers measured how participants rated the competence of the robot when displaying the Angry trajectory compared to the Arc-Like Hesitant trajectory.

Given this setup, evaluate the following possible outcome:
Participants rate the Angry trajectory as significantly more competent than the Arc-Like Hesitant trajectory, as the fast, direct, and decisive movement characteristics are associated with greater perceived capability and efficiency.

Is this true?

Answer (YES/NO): NO